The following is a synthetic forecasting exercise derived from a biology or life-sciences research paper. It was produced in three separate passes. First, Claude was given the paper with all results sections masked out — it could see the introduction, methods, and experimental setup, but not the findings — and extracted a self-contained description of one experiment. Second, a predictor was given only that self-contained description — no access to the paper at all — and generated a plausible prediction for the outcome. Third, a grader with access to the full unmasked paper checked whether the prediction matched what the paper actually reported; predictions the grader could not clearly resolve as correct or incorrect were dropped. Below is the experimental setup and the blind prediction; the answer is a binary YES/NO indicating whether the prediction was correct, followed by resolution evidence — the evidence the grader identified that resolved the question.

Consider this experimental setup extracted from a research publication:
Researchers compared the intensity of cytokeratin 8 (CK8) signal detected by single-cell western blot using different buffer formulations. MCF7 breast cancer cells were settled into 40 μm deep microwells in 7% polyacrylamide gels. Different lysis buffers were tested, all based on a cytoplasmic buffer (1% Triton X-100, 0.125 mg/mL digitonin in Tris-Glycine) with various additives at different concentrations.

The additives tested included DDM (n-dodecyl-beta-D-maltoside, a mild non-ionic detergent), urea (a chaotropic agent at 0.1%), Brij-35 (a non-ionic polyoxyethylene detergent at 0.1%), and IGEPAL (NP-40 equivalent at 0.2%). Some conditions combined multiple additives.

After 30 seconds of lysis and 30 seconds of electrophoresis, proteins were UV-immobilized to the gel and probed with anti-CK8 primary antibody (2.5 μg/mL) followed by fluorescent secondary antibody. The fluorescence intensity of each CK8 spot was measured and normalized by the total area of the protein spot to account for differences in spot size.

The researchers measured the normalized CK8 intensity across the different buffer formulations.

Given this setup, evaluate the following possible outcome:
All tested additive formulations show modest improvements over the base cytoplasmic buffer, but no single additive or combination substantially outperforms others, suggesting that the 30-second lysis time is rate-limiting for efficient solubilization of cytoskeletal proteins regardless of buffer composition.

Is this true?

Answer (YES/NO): NO